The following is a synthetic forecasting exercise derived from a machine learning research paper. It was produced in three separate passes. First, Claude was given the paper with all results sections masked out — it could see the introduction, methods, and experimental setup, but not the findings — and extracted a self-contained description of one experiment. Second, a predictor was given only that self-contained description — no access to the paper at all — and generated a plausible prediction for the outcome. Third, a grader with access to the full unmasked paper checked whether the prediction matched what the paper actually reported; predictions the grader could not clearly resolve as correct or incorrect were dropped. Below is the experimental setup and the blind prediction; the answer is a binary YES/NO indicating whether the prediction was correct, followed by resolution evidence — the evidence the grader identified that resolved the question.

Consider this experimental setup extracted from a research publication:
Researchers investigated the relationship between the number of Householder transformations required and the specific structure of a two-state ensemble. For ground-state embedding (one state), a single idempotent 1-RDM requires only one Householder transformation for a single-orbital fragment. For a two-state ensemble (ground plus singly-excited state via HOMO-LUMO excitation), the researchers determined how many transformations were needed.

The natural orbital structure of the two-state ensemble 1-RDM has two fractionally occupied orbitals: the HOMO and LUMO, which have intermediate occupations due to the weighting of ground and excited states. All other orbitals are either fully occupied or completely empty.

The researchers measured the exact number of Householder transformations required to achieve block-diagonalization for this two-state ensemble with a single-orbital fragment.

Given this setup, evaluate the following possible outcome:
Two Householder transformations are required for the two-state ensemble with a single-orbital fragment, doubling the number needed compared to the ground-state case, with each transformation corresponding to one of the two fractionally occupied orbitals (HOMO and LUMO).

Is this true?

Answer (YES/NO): NO